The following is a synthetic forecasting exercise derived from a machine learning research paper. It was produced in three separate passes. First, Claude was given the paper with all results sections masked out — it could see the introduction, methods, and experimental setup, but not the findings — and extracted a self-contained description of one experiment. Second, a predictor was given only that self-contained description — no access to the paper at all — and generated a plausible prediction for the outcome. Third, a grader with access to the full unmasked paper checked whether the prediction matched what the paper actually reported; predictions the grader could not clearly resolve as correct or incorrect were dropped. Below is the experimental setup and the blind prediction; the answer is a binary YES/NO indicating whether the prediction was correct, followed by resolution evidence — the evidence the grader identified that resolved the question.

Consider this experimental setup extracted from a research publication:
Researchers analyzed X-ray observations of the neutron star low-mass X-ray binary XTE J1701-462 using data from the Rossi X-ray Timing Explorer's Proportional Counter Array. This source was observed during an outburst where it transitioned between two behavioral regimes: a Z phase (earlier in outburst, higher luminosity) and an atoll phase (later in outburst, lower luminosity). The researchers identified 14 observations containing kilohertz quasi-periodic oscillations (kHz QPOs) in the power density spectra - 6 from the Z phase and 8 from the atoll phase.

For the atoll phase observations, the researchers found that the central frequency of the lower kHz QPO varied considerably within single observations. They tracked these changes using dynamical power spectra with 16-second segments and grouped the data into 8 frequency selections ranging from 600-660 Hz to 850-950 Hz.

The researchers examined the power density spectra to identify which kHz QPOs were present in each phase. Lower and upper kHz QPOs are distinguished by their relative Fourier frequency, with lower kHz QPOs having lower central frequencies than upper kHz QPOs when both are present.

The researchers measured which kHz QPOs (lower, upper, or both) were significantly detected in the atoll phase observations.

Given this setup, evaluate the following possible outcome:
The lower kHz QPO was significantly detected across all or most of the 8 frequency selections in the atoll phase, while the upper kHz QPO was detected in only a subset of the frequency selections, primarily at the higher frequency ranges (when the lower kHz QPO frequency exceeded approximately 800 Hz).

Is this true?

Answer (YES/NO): NO